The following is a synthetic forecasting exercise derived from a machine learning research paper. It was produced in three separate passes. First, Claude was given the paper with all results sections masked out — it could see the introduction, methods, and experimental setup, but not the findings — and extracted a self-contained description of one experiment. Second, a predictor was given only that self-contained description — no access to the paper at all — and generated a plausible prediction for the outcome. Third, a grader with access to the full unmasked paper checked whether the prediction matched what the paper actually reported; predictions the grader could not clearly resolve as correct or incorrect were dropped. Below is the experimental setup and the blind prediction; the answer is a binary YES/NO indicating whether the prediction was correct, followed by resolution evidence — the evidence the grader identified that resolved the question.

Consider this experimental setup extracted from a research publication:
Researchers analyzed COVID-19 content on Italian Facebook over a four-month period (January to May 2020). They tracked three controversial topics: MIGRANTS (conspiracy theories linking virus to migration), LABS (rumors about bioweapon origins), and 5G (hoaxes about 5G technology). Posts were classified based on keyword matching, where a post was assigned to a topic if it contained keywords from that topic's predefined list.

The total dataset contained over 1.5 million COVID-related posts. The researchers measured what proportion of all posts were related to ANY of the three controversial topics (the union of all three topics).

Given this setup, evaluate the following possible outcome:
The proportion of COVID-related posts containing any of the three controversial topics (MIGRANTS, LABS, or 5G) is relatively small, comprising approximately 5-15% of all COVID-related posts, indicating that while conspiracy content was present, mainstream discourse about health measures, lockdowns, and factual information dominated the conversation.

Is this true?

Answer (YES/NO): NO